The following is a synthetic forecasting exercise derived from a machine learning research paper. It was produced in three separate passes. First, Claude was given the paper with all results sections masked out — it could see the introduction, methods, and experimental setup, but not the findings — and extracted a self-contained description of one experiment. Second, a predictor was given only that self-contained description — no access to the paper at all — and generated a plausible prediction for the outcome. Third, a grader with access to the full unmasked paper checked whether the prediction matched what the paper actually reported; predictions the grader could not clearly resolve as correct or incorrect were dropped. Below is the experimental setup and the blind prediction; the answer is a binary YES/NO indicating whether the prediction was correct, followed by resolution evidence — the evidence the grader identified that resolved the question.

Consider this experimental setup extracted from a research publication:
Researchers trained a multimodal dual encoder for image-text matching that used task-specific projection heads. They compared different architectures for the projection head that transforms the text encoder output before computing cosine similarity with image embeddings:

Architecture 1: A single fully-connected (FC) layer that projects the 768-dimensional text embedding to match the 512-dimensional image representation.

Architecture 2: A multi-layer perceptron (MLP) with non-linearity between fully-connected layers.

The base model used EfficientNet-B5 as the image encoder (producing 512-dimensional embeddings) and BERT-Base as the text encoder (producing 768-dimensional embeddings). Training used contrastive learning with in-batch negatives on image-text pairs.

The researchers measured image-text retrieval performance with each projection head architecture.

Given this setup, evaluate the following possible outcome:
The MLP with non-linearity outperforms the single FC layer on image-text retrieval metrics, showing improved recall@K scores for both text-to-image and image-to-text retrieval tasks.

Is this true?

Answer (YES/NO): NO